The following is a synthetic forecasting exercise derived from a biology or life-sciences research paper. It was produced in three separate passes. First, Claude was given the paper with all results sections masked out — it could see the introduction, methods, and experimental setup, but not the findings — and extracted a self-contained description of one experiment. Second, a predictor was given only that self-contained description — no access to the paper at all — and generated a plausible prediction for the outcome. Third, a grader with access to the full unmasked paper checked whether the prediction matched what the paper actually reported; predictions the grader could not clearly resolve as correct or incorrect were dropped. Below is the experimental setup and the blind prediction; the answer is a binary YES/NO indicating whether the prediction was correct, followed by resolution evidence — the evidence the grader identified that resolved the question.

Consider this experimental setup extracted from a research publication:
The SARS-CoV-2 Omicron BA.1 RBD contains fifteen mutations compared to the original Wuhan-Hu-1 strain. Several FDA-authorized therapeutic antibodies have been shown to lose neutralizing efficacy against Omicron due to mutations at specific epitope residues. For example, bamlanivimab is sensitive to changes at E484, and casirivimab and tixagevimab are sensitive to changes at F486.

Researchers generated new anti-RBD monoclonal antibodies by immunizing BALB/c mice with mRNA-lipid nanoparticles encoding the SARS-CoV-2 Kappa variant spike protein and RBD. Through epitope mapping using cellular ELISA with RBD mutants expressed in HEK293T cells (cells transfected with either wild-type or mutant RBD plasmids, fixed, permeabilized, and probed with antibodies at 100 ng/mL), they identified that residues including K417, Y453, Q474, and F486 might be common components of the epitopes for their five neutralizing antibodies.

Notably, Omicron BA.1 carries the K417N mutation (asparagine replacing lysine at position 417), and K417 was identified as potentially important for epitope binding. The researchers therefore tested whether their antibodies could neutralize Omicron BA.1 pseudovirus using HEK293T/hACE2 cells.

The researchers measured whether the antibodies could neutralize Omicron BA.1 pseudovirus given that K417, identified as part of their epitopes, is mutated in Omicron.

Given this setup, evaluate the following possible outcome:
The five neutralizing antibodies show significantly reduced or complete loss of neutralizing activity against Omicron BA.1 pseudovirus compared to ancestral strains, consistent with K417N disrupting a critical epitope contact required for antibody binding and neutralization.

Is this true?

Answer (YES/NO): NO